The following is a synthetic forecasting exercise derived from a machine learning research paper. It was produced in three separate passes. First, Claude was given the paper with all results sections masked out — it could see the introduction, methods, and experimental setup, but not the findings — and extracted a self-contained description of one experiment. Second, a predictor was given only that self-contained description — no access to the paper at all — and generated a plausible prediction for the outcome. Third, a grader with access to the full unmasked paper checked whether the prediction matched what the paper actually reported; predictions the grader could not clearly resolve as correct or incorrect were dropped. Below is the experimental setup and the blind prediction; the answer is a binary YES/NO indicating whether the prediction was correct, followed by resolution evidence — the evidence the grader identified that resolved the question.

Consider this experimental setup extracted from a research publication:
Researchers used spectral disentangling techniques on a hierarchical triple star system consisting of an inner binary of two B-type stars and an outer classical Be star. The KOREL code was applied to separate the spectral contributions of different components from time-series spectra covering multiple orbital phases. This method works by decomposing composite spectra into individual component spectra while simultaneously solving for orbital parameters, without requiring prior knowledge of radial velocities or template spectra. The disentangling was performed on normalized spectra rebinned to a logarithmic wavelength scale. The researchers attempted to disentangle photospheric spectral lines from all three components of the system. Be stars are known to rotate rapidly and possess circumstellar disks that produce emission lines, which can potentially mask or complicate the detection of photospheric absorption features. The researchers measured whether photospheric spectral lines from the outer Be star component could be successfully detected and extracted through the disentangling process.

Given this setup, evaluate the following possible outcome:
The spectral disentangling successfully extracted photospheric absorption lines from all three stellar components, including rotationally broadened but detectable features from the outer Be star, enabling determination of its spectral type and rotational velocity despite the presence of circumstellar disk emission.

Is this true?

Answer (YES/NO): NO